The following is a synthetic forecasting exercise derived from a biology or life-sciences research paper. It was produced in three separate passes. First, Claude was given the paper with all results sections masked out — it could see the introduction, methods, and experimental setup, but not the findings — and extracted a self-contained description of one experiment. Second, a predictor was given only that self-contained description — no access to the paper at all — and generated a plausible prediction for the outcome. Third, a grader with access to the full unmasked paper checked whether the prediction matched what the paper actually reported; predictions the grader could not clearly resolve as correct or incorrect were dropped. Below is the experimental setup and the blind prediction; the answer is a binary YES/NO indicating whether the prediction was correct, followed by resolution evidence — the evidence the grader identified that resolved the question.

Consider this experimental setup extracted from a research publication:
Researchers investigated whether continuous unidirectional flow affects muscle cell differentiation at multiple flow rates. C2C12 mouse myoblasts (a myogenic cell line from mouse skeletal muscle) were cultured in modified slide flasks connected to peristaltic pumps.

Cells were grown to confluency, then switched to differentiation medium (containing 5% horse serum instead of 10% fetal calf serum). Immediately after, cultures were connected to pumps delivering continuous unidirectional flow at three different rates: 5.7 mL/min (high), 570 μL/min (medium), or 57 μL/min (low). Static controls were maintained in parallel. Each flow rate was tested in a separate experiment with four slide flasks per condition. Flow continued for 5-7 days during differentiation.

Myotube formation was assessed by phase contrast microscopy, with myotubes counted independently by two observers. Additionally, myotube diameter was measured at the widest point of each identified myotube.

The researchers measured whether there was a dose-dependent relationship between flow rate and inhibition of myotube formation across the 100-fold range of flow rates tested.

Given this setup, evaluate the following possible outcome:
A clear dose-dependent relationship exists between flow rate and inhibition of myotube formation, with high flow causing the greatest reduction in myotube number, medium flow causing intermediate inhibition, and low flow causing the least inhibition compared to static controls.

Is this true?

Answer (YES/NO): NO